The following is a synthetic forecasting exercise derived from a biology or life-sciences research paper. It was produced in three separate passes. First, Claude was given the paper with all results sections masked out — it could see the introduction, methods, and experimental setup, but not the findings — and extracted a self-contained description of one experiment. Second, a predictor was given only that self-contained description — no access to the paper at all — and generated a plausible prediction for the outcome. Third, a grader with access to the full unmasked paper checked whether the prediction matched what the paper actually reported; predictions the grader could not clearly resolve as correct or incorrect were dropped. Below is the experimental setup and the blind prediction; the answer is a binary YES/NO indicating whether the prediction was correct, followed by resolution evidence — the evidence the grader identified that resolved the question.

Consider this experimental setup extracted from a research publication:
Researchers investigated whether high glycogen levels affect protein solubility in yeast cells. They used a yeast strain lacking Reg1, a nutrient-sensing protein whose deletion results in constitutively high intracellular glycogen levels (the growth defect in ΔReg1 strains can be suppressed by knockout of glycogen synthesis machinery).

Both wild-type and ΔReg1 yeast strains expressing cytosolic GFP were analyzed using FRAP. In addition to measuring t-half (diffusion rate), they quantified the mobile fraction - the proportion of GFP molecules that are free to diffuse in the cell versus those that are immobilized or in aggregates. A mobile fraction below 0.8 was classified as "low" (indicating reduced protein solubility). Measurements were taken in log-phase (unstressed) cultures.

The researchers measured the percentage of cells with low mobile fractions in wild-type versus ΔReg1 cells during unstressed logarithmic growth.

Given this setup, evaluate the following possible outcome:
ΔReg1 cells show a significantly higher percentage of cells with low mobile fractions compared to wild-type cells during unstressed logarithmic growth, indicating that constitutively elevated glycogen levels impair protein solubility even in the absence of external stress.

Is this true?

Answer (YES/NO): YES